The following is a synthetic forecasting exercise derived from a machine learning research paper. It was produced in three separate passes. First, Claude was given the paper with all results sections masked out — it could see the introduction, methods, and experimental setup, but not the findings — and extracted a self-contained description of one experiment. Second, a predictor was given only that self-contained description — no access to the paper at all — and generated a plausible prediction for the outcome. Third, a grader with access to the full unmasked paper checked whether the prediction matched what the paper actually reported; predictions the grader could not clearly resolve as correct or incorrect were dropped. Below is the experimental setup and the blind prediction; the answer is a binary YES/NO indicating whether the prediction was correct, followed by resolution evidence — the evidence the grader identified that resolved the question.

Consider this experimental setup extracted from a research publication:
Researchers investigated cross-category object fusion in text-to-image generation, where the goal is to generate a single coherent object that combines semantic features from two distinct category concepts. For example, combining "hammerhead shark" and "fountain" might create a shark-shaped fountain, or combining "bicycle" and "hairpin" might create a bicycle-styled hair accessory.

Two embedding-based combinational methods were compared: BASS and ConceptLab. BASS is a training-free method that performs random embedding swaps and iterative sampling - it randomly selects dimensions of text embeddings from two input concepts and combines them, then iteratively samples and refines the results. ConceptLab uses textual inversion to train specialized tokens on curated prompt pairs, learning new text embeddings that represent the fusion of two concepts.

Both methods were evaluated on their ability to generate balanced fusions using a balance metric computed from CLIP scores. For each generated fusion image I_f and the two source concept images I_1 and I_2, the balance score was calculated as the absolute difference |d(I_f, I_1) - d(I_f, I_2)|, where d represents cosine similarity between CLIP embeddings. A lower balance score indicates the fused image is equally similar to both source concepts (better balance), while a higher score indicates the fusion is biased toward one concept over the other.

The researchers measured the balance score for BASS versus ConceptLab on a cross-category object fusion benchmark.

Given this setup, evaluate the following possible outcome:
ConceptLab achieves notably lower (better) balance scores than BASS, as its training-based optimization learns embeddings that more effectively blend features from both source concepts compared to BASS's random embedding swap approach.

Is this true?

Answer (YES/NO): NO